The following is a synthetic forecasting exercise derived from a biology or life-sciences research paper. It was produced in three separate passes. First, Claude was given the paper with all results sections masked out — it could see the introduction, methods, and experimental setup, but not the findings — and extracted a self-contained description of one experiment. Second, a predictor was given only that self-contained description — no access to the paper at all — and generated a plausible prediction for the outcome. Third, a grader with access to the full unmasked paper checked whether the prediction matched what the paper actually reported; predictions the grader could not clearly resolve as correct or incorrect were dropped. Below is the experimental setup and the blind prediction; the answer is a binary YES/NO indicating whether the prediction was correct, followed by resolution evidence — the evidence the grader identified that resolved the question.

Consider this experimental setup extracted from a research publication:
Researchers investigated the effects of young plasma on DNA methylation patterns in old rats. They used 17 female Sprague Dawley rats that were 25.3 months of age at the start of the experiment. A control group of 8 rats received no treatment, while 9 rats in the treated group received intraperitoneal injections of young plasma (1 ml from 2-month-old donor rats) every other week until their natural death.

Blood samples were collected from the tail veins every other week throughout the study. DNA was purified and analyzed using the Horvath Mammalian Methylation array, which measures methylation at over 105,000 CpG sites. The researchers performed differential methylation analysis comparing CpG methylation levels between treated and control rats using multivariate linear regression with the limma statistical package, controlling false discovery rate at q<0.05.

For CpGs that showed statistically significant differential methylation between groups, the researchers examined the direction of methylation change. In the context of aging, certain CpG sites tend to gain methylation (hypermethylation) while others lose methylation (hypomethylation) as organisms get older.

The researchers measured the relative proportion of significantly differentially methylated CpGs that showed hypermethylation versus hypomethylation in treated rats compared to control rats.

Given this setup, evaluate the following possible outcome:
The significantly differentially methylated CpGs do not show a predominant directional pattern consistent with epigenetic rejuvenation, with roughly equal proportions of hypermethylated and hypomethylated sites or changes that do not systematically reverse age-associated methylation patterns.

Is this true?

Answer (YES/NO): NO